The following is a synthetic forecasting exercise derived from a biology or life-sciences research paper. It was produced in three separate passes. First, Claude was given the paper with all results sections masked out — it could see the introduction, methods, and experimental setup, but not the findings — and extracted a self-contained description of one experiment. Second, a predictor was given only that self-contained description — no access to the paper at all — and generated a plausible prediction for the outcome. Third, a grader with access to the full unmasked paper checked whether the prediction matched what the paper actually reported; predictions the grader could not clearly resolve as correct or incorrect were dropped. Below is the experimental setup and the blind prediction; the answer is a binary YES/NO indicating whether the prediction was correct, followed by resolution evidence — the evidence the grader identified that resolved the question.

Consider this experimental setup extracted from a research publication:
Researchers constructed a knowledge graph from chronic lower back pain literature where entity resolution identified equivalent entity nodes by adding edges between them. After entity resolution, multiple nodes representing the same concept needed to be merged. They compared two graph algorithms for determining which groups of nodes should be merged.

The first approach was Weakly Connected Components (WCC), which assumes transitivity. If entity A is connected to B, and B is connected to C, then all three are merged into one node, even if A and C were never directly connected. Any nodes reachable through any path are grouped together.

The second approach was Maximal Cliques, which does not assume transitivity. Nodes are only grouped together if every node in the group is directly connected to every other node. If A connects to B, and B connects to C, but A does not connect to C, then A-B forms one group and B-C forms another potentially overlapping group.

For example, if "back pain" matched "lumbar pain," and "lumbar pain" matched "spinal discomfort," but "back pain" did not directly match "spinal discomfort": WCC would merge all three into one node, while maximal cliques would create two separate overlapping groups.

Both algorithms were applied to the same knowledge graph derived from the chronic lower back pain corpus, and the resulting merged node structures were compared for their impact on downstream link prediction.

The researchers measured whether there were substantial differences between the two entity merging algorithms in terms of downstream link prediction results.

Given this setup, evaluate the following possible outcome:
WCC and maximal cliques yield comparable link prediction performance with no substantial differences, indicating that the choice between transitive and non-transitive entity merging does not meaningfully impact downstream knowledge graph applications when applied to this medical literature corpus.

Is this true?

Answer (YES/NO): YES